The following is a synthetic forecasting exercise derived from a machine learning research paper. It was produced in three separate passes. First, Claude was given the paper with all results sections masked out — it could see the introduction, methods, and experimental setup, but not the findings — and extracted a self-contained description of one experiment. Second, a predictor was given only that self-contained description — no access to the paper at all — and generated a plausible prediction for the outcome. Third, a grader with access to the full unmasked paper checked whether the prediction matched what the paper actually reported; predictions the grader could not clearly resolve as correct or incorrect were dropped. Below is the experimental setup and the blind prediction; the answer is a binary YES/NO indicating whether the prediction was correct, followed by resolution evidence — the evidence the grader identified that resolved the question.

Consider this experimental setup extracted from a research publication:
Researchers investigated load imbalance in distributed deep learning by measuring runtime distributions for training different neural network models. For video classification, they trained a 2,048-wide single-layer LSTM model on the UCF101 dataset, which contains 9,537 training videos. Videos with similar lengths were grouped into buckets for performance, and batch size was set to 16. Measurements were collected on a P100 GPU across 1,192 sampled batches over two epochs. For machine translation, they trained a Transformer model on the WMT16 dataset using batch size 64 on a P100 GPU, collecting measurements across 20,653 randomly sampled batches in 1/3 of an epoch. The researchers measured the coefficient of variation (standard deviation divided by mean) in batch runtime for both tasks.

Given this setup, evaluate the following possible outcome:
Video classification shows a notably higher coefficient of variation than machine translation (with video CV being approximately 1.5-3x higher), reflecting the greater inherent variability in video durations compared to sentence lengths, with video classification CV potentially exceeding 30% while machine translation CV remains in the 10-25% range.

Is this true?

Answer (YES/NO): NO